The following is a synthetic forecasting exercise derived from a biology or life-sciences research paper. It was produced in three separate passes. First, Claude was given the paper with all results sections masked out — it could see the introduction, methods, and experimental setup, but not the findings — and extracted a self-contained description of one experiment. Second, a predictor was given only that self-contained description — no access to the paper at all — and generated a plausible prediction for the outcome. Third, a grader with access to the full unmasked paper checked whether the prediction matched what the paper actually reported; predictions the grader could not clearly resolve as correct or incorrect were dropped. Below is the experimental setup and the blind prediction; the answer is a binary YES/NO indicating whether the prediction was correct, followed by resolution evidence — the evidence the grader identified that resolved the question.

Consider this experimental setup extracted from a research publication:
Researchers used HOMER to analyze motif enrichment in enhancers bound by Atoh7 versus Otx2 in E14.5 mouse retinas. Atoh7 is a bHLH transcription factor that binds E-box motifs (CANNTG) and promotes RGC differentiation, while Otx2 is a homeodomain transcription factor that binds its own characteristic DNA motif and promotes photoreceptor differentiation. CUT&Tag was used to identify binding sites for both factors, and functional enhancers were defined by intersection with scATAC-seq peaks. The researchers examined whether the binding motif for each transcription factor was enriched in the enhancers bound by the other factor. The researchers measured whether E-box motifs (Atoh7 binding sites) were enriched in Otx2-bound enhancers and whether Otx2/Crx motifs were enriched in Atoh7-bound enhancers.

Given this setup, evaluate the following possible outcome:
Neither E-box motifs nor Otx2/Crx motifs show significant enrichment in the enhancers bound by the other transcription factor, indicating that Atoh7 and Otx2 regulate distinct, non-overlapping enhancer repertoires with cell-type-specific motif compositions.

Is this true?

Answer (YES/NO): NO